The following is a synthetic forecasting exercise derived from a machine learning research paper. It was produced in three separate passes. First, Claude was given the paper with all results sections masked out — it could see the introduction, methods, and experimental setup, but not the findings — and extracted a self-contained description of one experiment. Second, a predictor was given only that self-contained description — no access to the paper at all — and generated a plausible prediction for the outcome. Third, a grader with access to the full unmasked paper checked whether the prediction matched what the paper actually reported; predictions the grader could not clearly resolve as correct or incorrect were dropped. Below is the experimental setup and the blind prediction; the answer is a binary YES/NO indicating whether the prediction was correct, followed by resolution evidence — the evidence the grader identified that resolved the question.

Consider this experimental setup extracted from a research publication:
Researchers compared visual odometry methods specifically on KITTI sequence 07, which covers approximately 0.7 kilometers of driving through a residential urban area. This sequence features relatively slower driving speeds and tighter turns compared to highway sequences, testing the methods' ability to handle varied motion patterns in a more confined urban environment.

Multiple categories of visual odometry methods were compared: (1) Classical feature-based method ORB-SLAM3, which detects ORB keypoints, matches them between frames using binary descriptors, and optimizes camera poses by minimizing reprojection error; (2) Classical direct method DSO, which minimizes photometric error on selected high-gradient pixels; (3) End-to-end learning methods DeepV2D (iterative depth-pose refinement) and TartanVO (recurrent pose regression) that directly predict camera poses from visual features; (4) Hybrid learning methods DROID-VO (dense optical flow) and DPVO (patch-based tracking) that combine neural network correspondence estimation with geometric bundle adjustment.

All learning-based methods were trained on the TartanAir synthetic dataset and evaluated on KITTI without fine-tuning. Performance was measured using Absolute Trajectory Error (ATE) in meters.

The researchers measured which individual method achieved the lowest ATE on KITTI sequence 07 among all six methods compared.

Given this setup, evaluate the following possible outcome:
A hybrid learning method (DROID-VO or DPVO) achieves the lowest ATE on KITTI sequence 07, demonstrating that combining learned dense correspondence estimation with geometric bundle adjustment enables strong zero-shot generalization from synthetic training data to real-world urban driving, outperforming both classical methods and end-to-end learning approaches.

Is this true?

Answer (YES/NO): NO